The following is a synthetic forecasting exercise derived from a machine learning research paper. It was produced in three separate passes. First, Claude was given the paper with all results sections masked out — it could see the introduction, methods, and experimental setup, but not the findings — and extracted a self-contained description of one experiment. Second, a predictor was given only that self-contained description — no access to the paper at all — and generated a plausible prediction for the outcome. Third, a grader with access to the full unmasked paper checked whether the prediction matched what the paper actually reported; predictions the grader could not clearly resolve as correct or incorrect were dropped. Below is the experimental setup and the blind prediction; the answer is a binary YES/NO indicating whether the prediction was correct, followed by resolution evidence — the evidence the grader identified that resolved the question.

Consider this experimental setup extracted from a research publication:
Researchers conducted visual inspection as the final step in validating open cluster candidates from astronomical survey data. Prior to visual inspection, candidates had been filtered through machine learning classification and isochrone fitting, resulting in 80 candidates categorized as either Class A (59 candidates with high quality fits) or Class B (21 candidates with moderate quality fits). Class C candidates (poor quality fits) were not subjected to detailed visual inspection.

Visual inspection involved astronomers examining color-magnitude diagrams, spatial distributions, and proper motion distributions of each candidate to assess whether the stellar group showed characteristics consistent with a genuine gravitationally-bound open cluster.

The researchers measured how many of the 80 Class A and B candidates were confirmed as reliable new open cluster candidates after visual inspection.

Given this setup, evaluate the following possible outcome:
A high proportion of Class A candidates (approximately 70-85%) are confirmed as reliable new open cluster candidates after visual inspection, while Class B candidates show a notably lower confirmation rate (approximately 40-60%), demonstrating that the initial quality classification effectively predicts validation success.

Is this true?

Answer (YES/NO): NO